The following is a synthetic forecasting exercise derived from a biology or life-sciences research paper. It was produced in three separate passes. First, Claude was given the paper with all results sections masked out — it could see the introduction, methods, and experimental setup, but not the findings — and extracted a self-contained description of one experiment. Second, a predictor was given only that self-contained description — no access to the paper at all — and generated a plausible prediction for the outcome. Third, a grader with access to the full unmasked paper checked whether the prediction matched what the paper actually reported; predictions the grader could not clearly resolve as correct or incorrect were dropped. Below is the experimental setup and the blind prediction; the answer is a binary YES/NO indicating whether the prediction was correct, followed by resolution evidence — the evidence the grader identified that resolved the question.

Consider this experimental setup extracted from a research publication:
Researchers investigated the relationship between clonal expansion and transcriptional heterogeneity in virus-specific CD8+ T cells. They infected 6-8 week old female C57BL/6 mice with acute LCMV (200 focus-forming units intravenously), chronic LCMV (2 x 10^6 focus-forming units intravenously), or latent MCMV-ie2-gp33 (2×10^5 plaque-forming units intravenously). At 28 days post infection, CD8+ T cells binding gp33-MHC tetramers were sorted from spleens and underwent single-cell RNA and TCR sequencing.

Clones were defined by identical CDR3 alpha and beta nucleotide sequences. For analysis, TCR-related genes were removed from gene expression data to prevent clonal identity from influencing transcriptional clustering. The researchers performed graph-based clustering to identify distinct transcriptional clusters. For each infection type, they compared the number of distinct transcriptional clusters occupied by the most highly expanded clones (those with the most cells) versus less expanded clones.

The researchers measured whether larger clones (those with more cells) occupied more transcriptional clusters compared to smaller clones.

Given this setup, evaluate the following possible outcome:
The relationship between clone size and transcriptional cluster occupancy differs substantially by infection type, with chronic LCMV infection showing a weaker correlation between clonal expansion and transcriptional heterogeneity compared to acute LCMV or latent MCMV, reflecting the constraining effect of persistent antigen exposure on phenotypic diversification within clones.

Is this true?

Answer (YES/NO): NO